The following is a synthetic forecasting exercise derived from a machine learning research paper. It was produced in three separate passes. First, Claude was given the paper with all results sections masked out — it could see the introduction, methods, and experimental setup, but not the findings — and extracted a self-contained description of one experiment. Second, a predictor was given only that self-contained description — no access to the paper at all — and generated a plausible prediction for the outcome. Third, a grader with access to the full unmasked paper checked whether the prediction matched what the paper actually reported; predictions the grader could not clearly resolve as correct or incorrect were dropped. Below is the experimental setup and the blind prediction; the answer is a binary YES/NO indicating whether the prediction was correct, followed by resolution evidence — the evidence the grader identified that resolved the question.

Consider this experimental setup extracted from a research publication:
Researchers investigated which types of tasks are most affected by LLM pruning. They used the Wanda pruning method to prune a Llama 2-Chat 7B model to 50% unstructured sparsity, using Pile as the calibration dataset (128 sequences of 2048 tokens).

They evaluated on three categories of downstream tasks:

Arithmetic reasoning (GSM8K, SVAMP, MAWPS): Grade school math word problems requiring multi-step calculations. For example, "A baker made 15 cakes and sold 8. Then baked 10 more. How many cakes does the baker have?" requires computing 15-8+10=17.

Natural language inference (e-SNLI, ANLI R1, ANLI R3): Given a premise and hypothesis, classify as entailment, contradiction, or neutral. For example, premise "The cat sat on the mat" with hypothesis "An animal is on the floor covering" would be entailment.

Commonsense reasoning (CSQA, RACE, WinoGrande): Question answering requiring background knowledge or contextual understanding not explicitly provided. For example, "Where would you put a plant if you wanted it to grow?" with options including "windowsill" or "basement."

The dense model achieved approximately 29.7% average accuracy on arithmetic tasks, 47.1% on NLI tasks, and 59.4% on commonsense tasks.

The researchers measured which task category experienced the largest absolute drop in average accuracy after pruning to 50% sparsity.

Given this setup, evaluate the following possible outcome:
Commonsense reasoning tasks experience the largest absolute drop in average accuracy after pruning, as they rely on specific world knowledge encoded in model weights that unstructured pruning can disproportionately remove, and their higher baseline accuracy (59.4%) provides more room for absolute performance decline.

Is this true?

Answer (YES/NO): YES